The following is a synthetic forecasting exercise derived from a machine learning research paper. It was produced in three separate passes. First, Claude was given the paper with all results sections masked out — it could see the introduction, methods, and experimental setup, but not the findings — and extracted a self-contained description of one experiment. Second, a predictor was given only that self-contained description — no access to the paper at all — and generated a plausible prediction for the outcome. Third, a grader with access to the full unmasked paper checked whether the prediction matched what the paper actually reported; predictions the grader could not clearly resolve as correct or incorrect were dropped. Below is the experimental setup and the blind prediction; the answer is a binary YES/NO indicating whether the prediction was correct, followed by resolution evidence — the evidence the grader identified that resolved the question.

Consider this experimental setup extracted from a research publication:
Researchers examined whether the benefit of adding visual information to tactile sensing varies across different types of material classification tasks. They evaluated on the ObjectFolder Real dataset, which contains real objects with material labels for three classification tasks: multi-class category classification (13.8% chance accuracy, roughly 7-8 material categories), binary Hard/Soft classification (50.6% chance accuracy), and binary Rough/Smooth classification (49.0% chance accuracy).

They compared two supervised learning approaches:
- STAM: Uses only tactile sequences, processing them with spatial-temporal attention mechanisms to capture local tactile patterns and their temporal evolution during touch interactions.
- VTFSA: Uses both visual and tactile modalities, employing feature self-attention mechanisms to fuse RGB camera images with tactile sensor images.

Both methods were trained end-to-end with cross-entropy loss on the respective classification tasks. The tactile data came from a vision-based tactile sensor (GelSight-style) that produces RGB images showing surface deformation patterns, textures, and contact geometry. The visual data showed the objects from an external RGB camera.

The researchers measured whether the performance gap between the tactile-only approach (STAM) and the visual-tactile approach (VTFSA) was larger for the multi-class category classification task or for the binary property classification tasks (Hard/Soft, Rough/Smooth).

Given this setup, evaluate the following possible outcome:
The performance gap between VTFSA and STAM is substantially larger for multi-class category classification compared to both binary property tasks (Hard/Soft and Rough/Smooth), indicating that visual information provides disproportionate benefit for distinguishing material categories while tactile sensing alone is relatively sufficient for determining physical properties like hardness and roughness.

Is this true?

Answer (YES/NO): NO